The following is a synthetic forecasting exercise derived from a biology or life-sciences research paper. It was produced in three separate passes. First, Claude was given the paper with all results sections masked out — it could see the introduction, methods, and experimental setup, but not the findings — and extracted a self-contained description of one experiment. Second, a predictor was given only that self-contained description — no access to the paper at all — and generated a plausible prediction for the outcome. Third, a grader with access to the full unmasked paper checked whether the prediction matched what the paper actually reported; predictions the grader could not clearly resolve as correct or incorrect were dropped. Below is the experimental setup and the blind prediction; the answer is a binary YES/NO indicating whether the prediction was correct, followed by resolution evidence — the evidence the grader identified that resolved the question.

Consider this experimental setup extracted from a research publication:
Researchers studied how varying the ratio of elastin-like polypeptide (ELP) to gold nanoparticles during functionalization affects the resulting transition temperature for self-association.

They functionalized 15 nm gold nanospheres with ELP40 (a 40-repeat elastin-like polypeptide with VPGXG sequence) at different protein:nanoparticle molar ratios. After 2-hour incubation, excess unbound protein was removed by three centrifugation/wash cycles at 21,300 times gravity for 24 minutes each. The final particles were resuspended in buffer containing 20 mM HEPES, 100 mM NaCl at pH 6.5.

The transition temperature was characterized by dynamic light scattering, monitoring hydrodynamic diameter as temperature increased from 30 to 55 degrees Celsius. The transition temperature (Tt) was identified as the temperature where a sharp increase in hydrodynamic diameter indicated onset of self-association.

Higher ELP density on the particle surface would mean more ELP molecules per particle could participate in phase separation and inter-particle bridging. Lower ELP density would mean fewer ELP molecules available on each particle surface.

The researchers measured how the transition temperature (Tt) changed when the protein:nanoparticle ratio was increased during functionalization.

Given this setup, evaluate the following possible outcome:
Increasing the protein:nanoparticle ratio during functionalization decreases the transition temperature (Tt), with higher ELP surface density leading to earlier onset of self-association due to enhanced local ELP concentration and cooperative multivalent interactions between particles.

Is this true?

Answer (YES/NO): NO